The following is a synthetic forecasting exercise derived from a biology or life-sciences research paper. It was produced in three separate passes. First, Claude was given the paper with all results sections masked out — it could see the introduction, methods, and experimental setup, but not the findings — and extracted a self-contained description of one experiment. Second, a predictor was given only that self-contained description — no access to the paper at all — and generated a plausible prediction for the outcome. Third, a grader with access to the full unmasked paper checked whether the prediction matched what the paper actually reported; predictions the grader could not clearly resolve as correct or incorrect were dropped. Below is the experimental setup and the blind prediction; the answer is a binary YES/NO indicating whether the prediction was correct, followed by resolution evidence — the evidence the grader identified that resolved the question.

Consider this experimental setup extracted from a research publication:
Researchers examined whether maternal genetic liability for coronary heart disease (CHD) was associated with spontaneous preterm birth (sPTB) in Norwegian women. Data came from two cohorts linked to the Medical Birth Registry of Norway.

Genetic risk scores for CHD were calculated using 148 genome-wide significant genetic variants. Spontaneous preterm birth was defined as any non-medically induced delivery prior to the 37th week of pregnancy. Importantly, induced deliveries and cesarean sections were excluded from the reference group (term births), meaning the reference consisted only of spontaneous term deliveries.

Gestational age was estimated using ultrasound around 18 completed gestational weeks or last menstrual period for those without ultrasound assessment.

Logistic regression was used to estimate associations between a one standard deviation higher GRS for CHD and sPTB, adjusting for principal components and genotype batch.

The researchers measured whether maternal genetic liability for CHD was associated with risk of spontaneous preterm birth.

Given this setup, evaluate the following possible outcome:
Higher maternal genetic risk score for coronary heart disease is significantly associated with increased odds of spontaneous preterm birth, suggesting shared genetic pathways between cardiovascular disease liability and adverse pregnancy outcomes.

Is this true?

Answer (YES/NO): NO